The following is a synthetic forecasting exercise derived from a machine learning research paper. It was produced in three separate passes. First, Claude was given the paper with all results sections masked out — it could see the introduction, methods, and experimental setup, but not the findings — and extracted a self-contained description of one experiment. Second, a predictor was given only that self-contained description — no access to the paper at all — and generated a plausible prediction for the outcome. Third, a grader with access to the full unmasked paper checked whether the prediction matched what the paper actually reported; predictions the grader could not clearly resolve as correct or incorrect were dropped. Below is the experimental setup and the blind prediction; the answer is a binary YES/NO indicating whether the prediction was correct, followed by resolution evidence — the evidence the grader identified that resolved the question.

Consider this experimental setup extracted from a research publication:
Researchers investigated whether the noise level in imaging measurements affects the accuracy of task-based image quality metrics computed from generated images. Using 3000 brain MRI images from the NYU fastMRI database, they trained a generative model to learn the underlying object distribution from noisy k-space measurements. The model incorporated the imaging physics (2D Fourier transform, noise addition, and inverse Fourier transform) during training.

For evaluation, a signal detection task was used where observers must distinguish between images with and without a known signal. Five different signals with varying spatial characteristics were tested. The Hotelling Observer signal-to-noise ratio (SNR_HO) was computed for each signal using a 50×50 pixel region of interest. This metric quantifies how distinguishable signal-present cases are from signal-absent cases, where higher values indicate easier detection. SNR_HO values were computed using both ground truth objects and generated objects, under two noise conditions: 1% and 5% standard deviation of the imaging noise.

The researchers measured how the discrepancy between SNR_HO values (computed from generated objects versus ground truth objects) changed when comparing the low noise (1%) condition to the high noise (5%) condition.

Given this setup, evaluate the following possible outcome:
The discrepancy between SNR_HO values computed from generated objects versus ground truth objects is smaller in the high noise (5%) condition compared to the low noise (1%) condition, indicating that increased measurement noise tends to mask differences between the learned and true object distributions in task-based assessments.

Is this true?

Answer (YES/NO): YES